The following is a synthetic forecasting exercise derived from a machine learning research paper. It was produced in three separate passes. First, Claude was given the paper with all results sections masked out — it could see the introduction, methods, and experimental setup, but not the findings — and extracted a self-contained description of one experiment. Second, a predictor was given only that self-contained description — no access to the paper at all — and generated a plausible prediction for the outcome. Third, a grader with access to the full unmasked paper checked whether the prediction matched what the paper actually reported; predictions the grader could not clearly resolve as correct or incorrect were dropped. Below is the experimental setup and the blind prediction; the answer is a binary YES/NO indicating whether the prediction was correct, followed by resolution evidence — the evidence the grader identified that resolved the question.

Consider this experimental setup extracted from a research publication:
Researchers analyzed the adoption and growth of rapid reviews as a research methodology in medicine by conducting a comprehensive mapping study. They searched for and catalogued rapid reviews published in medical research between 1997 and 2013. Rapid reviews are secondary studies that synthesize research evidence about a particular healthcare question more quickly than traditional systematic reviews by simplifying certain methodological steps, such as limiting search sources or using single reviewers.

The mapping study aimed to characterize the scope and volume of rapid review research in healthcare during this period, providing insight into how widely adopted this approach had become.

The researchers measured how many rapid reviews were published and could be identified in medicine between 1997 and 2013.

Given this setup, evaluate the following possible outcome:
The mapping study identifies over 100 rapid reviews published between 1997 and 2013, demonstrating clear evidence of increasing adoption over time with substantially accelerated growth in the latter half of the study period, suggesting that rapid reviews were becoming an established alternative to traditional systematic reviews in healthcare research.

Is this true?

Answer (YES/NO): NO